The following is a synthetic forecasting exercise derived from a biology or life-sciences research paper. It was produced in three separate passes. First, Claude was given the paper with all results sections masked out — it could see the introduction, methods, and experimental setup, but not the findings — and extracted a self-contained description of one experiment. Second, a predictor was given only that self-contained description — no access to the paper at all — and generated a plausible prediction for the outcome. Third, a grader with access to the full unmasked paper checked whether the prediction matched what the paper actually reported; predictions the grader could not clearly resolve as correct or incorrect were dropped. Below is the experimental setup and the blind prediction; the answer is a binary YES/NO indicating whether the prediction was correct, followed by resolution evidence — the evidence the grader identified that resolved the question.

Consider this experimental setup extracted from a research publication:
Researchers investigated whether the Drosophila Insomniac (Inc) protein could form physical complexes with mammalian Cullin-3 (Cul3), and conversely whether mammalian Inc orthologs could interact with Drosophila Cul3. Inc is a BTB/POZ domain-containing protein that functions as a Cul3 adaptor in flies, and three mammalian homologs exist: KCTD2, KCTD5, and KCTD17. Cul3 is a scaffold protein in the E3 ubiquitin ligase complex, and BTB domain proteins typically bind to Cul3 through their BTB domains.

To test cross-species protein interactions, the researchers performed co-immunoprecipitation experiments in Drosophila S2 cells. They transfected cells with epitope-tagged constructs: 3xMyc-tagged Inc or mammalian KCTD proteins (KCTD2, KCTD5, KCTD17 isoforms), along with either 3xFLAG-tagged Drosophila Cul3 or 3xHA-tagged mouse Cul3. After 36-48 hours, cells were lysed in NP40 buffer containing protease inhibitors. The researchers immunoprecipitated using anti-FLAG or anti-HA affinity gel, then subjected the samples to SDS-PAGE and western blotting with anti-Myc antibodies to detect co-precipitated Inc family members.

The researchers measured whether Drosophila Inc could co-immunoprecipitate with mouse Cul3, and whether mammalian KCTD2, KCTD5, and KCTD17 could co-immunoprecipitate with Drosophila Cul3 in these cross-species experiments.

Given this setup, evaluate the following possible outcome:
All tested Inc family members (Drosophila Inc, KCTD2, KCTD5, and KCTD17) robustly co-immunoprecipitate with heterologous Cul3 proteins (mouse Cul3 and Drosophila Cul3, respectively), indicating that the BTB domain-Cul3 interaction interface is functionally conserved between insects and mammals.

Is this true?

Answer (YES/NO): YES